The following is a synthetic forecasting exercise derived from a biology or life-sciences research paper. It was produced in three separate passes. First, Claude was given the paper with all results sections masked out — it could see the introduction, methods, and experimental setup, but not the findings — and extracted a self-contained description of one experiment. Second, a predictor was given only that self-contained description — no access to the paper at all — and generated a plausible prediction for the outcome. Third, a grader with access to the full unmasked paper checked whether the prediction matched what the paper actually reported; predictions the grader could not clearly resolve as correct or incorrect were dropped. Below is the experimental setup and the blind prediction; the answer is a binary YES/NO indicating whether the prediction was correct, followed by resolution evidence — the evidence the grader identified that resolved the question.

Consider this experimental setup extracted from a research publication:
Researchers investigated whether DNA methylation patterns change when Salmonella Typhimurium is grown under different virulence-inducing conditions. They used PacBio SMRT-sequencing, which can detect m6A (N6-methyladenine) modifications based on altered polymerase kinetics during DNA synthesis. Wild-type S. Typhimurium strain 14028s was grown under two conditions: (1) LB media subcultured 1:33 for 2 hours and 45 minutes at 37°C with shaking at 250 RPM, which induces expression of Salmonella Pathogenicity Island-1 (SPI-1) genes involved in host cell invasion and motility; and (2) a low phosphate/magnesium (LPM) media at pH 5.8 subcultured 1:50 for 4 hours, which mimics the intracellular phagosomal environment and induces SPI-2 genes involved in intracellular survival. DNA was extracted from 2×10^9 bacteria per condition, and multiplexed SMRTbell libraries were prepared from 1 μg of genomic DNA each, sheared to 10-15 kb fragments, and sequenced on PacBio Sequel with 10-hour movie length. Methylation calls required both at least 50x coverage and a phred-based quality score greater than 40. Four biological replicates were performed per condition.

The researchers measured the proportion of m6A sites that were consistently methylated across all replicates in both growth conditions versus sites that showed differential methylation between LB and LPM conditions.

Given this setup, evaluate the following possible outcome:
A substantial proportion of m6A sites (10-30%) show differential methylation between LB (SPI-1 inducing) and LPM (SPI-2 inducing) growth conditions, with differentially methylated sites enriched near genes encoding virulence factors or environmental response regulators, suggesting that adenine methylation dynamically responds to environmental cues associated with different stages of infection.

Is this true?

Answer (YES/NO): NO